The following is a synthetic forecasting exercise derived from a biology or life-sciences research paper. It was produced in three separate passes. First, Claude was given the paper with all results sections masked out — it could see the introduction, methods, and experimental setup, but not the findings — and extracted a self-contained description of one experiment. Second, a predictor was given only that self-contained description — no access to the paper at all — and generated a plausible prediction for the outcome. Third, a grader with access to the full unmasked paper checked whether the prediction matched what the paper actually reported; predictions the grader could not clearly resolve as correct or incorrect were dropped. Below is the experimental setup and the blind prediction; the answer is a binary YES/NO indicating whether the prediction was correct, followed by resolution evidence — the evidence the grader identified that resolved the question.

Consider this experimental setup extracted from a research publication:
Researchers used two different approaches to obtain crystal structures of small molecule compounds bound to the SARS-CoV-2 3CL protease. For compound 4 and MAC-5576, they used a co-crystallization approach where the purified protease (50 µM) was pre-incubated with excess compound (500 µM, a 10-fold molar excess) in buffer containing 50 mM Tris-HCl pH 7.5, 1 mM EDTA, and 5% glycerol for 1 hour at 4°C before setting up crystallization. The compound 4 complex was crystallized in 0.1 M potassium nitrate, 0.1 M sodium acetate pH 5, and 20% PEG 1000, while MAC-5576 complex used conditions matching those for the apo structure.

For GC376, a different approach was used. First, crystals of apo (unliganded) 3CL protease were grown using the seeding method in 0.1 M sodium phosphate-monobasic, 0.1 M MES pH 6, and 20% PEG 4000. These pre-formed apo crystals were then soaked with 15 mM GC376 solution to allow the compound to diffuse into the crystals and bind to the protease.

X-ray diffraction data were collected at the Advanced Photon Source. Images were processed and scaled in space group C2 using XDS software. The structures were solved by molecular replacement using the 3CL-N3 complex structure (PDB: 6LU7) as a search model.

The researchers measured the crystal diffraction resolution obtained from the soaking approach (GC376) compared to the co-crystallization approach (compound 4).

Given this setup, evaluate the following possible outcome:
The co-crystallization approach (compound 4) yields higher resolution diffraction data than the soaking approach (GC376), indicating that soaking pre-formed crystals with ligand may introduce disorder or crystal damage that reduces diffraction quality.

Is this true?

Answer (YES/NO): NO